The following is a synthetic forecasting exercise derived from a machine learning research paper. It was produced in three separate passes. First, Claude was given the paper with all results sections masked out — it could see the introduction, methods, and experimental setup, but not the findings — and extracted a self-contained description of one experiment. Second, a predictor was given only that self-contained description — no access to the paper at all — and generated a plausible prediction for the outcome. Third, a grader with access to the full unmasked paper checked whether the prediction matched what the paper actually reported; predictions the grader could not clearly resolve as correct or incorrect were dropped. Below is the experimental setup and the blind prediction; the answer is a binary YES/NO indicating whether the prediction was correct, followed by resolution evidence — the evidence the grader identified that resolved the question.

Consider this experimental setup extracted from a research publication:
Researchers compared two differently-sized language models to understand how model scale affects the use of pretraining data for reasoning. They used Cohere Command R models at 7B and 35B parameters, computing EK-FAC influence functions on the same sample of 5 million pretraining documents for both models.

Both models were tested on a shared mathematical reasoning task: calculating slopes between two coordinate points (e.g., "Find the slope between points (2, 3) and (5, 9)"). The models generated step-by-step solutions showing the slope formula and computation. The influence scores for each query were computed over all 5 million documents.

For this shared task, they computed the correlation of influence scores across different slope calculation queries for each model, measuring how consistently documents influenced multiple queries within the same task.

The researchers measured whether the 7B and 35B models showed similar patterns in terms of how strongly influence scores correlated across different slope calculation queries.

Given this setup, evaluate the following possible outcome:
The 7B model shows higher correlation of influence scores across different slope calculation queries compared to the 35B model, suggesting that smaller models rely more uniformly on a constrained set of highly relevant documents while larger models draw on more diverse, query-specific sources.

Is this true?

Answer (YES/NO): NO